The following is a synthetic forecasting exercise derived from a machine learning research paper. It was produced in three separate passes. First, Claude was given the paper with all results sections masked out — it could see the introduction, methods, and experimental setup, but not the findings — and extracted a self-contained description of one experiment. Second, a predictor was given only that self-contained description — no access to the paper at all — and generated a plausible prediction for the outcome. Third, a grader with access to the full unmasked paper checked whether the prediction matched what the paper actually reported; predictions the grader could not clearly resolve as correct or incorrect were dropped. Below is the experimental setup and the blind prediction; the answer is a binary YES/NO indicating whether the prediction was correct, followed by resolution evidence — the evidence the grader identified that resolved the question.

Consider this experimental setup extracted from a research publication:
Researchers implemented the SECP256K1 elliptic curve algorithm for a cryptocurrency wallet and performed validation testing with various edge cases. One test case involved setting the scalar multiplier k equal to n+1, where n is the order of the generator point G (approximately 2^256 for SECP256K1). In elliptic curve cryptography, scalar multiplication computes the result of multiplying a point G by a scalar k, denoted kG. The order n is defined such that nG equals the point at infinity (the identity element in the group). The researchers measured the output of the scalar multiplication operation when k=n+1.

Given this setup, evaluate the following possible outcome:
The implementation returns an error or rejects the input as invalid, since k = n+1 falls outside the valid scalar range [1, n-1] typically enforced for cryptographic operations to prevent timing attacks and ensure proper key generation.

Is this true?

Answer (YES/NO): NO